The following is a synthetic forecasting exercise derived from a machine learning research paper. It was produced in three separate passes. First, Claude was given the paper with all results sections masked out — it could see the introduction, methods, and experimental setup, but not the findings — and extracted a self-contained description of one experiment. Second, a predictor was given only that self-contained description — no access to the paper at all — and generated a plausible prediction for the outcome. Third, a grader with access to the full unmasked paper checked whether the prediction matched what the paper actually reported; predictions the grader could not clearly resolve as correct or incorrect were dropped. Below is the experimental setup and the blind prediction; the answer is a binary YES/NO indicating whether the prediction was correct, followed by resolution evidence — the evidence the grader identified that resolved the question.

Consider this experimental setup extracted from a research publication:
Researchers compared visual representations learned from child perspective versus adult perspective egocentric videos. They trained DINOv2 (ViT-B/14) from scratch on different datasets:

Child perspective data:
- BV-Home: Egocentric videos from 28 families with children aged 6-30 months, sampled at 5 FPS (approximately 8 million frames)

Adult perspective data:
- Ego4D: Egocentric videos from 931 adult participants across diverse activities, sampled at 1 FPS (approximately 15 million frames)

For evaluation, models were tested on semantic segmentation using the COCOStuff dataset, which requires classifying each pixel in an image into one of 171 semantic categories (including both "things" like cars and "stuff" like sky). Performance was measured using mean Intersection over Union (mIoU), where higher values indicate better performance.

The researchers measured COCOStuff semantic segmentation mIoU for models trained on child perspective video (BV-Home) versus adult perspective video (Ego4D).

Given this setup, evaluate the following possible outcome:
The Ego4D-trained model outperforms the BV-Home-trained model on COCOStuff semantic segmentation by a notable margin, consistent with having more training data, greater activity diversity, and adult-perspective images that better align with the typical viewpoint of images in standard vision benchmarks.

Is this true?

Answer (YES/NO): NO